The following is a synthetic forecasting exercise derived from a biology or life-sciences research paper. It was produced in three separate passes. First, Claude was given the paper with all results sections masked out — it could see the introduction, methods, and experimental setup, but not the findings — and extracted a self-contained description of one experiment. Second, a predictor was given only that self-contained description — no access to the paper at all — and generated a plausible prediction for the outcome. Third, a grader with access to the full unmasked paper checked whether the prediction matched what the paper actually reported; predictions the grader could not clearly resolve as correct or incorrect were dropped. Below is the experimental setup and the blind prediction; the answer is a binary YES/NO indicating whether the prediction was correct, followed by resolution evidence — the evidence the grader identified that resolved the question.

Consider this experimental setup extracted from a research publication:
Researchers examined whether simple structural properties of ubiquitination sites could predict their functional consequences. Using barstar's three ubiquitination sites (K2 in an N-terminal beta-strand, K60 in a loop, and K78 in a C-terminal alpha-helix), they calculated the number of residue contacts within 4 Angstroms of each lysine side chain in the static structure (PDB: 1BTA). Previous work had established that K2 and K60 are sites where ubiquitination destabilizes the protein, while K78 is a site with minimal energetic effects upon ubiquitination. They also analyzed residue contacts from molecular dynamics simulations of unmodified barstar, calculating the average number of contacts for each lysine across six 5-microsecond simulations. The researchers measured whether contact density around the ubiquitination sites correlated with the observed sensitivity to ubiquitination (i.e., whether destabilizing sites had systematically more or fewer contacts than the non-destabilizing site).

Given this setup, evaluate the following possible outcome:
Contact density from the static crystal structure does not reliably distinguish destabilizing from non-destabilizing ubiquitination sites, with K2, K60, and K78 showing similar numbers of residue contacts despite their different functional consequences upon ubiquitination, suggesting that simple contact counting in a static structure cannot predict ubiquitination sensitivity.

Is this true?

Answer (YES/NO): YES